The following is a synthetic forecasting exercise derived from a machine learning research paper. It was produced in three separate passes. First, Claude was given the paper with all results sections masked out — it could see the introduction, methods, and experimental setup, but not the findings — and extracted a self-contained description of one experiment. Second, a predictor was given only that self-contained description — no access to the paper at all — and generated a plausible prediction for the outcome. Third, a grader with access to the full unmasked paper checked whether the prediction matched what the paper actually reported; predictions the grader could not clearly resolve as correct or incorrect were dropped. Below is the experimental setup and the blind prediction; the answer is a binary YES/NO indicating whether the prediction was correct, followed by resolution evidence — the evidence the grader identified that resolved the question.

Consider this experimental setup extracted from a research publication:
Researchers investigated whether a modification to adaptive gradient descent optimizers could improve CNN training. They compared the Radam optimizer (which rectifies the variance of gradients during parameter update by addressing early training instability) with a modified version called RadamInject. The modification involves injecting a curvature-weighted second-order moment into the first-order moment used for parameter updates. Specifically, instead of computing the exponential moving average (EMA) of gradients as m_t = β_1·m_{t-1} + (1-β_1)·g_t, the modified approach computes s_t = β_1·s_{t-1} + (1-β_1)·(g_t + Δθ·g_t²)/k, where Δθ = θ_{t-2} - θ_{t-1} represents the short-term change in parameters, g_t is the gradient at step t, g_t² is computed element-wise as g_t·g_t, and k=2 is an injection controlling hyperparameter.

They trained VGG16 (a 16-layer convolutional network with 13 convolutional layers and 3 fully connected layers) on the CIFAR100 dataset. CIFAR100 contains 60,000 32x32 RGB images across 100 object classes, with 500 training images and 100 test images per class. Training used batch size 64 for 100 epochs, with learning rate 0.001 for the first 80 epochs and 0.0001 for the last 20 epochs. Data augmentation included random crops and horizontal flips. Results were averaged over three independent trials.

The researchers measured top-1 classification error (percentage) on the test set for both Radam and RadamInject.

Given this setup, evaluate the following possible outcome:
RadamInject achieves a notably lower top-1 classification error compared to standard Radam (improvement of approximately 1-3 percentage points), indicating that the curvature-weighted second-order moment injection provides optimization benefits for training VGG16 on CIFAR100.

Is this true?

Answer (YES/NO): NO